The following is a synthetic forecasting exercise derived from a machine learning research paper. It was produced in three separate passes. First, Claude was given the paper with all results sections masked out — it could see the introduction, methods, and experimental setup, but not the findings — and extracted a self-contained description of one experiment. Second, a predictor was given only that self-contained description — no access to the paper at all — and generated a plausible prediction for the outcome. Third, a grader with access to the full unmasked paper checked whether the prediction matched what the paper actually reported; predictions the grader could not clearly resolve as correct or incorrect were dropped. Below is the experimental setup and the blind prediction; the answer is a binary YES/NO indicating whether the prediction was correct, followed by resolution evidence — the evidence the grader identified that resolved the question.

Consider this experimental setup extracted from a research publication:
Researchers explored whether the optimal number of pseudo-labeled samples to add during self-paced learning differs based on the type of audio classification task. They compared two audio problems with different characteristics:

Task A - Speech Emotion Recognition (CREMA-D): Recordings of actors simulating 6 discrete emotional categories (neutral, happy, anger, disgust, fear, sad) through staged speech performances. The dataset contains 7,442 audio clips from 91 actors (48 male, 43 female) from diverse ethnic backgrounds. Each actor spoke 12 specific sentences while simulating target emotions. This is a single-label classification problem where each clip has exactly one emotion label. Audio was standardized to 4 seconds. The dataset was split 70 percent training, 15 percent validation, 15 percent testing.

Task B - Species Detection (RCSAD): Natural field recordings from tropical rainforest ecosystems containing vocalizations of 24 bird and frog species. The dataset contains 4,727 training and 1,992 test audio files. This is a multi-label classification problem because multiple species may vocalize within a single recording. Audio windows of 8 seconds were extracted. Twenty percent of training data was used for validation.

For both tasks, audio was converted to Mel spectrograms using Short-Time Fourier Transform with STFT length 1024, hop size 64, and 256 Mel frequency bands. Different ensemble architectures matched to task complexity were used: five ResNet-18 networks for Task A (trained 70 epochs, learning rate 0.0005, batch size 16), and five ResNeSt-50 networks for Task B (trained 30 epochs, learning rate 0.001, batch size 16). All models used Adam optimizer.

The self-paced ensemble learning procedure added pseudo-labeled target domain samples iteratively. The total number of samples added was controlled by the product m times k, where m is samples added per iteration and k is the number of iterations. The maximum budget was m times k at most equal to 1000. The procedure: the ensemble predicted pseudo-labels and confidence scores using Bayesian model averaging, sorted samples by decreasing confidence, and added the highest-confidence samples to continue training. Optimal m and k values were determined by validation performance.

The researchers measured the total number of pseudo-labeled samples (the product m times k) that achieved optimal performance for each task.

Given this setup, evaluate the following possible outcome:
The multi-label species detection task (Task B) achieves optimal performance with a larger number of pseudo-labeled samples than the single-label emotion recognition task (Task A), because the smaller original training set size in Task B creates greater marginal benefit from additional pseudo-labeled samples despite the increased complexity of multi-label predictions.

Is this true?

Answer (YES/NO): YES